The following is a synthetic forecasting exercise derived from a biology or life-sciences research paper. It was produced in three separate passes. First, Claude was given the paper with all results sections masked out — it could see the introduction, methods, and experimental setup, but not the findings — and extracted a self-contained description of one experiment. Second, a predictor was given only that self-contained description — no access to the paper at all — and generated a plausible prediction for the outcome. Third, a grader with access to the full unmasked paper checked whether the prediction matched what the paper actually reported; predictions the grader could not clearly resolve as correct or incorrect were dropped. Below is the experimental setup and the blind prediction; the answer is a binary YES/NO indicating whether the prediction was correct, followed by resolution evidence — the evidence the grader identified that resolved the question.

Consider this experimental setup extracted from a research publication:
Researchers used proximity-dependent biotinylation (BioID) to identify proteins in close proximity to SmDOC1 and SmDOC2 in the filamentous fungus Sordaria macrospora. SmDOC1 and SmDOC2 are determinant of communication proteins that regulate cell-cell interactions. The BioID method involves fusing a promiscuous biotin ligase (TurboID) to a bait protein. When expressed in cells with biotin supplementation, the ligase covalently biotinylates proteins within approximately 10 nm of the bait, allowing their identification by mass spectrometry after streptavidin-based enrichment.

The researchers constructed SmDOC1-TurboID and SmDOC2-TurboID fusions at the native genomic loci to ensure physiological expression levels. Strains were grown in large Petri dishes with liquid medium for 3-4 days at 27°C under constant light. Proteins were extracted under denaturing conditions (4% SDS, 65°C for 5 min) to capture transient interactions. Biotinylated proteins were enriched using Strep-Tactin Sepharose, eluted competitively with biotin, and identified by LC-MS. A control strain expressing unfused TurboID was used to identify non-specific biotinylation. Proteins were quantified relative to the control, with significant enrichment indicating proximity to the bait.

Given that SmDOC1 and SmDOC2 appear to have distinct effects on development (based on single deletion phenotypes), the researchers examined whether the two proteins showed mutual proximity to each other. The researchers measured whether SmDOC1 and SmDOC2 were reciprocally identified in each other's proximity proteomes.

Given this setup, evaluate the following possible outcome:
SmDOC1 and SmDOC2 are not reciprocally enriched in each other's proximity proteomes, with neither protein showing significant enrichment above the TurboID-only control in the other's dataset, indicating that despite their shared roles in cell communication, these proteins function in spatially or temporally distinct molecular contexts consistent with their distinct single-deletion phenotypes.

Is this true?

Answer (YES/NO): NO